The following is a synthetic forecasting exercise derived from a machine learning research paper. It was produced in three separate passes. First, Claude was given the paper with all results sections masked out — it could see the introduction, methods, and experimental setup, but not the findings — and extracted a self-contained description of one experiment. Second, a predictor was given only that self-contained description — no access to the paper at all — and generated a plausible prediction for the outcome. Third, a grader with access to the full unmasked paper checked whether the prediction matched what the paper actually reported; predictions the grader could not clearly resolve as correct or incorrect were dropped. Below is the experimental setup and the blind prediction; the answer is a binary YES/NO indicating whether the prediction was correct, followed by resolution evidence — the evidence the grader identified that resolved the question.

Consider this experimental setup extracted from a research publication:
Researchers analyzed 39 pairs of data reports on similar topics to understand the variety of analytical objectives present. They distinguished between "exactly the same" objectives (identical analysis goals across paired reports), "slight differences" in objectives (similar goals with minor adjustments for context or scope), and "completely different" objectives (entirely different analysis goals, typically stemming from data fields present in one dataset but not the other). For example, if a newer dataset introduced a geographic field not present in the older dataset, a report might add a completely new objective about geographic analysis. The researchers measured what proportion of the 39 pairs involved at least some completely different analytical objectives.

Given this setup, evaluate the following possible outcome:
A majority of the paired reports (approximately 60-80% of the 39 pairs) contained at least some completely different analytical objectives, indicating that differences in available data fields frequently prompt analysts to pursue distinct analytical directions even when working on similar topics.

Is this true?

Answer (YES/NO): NO